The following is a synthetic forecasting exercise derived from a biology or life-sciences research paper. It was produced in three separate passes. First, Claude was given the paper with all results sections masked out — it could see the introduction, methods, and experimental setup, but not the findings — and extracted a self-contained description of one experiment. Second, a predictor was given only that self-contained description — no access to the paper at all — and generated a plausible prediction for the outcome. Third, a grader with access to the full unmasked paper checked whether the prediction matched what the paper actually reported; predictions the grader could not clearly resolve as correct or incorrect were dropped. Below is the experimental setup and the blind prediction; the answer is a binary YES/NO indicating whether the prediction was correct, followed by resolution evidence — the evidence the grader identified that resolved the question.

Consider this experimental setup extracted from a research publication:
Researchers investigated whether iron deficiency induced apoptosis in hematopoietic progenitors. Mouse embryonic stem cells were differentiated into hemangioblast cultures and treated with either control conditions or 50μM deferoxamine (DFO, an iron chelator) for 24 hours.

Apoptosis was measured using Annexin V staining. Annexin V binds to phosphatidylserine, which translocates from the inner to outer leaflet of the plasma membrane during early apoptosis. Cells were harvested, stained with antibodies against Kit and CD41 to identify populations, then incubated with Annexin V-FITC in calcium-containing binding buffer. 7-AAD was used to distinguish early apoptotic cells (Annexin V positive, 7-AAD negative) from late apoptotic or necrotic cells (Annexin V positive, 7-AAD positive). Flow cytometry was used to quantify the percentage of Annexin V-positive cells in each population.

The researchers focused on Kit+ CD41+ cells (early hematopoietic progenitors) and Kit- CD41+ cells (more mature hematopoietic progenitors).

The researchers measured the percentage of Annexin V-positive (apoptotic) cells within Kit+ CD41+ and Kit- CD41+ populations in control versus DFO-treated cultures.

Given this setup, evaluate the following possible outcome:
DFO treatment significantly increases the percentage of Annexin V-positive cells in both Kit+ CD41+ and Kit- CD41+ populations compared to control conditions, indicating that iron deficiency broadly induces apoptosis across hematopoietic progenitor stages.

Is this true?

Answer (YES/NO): YES